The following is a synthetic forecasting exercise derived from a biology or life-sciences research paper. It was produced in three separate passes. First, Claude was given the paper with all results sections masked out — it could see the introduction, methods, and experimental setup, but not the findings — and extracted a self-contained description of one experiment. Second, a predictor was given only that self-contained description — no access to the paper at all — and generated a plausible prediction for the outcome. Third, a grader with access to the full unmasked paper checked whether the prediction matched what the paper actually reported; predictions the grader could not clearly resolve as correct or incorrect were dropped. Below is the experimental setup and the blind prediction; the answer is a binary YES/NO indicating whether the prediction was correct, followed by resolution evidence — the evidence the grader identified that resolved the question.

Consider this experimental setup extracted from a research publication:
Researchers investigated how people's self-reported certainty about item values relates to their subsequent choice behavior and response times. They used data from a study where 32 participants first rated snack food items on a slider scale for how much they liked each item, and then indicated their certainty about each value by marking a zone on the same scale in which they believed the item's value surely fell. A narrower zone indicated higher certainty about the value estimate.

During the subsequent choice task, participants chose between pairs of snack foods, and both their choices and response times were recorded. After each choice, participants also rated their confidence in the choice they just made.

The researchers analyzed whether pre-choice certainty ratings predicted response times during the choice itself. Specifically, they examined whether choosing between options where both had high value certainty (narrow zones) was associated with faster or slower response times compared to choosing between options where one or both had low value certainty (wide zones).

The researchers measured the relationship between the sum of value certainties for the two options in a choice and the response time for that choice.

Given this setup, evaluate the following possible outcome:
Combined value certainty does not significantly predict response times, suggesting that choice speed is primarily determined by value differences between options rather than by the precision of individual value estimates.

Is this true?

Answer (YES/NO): NO